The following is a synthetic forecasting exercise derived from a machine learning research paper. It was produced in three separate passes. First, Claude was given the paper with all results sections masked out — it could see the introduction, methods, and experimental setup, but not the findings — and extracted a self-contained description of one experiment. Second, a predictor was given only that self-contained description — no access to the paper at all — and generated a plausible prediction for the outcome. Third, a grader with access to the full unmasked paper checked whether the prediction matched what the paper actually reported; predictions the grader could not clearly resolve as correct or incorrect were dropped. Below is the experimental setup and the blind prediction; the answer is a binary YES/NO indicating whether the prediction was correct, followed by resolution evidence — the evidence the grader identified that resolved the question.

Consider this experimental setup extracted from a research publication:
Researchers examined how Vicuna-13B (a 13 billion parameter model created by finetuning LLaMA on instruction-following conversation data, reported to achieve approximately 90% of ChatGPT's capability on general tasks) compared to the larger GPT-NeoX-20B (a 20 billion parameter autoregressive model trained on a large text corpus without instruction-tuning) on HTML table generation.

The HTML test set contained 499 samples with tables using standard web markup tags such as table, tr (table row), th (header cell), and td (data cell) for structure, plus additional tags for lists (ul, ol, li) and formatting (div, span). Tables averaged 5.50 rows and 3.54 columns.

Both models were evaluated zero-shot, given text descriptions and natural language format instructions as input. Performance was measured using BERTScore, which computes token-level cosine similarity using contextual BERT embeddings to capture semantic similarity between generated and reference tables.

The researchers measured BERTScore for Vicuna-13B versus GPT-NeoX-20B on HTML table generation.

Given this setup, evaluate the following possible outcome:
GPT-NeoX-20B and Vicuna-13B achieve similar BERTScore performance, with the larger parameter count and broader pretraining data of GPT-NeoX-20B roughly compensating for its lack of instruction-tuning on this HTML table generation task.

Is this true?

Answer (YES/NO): NO